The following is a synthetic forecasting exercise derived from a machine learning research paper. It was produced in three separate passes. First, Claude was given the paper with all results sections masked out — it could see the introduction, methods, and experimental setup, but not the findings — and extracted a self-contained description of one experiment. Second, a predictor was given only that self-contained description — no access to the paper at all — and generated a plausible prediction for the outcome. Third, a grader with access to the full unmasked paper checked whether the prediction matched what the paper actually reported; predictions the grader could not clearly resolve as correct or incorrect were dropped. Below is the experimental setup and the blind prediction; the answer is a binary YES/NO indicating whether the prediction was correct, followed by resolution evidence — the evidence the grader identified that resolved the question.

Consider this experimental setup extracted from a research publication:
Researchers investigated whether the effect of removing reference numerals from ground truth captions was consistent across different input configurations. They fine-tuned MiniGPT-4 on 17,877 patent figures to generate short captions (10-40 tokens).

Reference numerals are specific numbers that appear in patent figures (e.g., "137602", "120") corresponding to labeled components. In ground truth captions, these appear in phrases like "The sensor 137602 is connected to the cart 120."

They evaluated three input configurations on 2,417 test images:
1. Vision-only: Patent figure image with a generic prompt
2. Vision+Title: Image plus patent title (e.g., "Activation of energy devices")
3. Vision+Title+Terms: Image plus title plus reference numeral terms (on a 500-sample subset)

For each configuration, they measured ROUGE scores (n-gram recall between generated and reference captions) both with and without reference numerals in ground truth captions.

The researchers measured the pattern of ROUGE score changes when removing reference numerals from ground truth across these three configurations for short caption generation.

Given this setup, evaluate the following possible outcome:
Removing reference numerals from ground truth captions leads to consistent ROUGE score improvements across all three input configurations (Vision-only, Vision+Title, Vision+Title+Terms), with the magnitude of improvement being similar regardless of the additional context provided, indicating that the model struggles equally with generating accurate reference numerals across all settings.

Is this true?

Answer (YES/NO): NO